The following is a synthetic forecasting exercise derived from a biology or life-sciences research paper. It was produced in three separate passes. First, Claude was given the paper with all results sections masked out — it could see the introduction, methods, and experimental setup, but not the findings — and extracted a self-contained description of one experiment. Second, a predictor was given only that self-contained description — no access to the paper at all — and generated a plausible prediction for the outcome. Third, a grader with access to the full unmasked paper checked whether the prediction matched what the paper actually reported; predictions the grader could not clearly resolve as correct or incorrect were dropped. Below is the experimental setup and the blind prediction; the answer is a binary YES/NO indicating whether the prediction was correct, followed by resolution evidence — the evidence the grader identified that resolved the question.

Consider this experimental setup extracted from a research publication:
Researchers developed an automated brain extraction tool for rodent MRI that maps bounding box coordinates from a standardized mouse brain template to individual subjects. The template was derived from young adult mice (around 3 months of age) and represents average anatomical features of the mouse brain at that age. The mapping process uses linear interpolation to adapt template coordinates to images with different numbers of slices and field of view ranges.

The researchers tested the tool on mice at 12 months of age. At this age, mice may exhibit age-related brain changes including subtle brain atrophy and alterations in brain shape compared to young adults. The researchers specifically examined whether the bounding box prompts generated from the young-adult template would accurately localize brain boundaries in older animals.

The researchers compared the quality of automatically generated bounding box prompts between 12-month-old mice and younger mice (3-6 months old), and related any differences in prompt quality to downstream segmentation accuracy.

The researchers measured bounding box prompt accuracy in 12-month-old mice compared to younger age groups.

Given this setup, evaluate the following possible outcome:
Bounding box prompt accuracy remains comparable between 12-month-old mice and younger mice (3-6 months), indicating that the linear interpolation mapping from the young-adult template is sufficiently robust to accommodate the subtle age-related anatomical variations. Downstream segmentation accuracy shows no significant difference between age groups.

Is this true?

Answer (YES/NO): NO